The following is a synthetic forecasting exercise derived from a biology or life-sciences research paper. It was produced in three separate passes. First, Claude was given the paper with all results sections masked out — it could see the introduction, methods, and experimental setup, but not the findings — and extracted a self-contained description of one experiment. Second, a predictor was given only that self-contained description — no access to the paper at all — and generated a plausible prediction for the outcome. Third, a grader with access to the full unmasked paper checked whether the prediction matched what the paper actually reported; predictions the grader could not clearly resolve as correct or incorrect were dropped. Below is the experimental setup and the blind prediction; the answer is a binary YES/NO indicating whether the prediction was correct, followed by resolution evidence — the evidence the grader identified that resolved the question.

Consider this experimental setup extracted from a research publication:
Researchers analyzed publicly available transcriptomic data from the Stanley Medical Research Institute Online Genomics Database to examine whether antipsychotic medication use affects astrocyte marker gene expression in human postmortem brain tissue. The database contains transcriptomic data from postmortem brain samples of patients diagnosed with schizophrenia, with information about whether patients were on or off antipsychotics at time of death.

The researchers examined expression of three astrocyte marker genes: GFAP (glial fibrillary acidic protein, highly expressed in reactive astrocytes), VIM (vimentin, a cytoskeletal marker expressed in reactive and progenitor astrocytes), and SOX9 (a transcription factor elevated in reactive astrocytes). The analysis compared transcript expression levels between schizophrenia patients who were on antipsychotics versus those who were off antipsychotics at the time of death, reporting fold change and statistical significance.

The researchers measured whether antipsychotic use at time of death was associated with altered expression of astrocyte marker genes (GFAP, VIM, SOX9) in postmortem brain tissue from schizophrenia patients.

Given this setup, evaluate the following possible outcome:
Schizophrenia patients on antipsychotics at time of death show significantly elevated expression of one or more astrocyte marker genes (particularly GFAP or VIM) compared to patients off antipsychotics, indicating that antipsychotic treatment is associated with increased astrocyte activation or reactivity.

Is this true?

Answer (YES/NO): YES